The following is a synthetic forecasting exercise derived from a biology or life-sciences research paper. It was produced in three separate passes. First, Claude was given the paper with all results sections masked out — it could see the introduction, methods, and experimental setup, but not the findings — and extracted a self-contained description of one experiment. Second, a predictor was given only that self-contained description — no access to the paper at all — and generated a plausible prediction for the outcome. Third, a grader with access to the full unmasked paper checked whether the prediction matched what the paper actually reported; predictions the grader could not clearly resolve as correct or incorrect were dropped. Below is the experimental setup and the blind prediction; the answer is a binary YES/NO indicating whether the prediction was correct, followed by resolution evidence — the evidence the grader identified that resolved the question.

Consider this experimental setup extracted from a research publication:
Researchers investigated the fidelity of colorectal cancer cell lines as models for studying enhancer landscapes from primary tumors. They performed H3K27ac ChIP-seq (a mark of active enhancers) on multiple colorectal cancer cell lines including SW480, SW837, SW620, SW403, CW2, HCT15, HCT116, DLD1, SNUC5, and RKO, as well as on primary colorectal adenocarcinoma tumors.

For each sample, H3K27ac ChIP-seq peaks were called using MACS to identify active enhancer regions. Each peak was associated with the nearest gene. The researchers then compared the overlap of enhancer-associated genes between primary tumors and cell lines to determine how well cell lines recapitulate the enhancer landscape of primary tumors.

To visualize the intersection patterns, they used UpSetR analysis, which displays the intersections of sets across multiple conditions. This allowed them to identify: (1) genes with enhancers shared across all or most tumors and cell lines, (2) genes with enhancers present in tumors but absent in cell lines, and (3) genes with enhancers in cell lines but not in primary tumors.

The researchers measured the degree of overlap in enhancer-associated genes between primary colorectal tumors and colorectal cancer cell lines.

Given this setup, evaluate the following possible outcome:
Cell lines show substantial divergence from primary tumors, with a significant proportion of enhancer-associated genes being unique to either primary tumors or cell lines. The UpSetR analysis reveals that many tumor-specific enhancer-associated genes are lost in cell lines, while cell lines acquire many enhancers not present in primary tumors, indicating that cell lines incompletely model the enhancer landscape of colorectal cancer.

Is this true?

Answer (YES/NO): NO